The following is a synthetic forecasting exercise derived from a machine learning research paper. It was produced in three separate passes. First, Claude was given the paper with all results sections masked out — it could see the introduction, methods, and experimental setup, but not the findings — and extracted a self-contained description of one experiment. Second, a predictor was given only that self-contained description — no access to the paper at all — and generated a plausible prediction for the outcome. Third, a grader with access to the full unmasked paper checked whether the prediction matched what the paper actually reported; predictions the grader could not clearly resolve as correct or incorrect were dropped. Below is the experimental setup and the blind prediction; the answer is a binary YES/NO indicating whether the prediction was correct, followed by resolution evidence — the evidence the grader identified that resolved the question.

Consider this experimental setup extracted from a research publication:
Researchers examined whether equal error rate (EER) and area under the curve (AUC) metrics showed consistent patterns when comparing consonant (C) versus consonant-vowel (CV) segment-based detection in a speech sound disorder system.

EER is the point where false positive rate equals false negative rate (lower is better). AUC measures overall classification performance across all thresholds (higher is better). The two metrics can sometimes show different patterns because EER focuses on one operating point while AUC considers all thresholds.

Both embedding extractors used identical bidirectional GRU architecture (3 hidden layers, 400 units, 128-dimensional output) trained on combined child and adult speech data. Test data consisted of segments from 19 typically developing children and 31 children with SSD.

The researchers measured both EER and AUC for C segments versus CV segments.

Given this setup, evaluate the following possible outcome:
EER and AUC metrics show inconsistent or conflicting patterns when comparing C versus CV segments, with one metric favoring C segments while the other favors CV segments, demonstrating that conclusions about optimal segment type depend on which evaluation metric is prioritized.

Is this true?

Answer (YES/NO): NO